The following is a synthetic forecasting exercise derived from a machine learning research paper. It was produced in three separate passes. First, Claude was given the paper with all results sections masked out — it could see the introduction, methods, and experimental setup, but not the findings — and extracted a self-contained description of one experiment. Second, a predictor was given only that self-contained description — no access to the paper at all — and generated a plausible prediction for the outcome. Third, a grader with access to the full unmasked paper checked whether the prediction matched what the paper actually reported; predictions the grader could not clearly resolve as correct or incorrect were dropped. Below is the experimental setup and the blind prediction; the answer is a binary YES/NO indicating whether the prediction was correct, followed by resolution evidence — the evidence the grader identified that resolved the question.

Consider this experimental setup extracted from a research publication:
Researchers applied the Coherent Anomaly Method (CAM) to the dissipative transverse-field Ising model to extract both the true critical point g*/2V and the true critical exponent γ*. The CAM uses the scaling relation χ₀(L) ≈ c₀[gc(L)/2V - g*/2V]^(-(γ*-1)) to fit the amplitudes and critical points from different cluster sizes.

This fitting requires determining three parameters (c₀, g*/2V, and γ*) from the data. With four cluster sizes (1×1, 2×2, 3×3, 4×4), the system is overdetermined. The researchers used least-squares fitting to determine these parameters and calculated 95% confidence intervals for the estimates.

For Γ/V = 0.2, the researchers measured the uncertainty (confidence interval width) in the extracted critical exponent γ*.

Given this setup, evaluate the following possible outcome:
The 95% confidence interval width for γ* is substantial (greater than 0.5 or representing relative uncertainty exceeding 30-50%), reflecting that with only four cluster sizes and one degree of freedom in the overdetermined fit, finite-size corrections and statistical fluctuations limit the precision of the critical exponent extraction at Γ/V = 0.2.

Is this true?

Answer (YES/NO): NO